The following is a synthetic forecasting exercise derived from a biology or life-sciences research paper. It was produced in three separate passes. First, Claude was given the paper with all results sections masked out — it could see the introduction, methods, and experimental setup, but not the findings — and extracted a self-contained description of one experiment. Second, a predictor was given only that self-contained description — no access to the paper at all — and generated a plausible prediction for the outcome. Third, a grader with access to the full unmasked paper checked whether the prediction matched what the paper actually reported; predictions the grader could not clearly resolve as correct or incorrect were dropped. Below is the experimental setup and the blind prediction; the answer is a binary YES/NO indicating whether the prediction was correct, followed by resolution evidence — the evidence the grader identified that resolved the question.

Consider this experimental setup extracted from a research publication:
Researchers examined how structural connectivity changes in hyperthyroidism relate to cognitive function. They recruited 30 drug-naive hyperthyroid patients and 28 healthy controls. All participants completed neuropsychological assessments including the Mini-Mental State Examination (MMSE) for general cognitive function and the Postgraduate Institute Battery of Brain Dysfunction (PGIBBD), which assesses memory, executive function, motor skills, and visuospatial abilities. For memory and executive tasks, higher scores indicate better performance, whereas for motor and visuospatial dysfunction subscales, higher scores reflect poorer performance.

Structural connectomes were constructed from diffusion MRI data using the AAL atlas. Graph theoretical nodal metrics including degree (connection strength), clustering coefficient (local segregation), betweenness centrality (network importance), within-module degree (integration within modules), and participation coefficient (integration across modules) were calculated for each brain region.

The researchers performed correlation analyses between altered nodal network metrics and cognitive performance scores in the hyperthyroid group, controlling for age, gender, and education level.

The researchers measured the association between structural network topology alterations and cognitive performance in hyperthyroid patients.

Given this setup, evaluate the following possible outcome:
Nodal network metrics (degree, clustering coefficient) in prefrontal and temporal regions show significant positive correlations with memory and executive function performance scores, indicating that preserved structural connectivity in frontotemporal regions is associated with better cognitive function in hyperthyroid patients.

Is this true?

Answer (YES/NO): NO